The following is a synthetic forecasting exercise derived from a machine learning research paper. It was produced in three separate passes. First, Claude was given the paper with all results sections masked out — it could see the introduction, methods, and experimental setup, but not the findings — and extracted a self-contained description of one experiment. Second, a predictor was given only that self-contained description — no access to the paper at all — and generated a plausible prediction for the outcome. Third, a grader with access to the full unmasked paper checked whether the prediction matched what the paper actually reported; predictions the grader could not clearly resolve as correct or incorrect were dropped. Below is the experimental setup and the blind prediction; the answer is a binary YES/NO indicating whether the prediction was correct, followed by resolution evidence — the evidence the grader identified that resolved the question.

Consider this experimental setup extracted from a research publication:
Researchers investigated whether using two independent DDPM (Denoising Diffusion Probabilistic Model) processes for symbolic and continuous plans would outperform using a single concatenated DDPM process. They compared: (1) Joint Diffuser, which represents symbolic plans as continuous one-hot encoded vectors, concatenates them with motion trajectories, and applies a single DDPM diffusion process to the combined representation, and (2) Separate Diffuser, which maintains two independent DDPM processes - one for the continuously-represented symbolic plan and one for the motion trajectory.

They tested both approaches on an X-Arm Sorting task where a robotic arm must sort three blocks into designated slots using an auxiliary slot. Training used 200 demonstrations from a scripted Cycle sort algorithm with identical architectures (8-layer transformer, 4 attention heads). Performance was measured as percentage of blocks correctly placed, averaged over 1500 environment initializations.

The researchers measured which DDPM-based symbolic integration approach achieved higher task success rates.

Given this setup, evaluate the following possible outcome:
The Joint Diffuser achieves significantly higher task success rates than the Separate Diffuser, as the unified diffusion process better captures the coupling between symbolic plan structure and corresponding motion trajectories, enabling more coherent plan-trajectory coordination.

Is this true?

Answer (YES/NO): NO